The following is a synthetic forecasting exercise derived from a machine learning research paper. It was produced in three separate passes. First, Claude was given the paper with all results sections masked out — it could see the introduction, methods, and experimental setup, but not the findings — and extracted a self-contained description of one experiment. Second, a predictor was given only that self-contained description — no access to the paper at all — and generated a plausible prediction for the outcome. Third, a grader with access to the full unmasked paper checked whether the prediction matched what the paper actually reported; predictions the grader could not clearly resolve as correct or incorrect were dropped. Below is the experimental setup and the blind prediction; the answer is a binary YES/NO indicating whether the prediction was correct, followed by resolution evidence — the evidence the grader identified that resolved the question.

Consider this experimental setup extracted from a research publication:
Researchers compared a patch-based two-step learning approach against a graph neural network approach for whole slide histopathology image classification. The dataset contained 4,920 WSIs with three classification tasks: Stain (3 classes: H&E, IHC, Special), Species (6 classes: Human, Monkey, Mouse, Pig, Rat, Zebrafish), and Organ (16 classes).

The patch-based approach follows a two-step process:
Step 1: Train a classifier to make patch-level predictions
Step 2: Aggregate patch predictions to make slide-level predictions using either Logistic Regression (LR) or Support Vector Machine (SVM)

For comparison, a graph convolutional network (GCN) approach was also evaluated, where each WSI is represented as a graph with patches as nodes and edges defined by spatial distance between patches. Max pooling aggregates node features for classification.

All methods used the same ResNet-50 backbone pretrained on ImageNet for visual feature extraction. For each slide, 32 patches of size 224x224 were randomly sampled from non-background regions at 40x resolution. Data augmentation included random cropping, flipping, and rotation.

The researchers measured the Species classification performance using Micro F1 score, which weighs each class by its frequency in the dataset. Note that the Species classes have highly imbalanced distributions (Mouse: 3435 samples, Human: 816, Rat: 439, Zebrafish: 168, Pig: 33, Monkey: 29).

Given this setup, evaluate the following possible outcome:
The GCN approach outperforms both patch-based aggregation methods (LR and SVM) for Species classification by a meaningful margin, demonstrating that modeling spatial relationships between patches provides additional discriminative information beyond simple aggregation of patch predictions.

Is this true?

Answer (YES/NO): NO